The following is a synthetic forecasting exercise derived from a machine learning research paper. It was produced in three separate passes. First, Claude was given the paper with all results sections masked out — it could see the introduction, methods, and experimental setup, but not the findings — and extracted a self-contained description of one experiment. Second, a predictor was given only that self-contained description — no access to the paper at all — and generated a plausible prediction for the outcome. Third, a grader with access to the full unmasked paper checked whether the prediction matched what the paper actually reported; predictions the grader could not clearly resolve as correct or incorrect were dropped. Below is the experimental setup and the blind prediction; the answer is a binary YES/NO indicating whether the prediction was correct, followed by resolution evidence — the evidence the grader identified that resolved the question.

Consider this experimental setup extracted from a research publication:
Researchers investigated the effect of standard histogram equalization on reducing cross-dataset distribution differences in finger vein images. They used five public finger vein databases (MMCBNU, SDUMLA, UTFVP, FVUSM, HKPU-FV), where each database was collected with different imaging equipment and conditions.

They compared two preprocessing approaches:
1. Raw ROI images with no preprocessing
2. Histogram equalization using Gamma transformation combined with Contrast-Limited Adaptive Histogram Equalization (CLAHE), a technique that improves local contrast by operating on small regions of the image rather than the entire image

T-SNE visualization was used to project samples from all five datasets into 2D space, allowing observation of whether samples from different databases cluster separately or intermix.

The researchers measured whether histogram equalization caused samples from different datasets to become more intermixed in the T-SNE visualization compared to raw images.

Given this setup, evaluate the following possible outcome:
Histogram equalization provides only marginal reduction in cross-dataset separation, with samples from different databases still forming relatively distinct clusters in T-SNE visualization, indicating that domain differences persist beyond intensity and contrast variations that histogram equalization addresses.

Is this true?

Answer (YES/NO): YES